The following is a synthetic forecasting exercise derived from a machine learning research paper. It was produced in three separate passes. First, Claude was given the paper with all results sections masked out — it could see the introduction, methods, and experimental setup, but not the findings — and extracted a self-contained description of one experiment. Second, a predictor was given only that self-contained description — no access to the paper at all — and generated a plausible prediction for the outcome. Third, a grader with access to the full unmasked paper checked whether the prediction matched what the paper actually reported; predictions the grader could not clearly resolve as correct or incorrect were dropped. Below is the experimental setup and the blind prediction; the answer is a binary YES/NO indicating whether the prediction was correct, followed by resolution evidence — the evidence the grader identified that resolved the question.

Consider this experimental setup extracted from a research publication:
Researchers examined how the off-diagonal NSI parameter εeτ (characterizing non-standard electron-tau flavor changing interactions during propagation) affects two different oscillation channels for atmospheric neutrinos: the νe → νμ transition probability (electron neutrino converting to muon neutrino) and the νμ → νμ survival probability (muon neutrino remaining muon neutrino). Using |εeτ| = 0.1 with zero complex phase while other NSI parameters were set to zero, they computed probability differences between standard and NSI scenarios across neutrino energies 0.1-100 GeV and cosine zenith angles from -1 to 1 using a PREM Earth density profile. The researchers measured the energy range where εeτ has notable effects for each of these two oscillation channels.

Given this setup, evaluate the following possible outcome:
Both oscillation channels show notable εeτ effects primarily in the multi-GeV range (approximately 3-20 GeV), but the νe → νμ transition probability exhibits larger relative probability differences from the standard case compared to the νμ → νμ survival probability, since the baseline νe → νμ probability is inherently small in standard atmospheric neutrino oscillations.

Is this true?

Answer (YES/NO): NO